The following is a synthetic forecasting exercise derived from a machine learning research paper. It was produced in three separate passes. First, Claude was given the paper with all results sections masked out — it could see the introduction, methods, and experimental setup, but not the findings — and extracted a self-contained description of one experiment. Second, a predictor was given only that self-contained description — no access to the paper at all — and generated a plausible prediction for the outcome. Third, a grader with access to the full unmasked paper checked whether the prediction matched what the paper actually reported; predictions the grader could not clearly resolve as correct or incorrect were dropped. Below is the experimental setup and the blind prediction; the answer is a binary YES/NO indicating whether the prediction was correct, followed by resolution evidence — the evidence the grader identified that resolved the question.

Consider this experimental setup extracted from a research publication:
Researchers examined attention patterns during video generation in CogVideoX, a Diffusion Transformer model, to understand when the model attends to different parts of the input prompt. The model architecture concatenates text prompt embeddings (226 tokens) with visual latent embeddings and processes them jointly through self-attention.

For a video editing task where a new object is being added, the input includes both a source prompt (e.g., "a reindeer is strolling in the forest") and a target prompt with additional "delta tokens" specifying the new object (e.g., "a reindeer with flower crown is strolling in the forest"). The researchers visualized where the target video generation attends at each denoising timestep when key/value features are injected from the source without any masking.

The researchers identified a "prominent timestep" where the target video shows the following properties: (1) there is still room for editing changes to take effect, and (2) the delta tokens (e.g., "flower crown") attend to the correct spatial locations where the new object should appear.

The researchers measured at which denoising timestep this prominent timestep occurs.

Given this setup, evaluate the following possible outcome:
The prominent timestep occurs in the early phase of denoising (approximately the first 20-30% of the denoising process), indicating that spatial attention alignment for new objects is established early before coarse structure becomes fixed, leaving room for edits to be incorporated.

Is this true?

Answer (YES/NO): NO